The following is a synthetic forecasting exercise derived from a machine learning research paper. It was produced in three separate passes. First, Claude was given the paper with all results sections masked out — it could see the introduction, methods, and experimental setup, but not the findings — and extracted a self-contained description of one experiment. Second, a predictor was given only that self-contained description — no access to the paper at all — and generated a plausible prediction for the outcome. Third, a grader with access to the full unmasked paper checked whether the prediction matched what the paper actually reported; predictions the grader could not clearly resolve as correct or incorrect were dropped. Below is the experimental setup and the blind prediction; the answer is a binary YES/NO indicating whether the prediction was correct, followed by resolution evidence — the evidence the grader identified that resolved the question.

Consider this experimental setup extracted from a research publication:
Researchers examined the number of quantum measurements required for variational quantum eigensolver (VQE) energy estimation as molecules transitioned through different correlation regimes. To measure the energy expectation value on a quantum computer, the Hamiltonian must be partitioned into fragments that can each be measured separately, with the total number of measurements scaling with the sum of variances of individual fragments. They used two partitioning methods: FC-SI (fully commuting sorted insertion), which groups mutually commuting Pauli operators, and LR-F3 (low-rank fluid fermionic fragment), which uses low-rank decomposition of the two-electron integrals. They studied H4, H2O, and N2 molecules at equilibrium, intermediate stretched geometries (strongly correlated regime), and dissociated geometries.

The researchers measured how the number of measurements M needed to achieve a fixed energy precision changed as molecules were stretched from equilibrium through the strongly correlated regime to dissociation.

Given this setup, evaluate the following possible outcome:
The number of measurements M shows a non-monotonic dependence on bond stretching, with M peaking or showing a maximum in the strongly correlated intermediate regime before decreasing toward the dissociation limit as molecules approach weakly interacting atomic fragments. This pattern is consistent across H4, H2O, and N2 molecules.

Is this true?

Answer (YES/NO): NO